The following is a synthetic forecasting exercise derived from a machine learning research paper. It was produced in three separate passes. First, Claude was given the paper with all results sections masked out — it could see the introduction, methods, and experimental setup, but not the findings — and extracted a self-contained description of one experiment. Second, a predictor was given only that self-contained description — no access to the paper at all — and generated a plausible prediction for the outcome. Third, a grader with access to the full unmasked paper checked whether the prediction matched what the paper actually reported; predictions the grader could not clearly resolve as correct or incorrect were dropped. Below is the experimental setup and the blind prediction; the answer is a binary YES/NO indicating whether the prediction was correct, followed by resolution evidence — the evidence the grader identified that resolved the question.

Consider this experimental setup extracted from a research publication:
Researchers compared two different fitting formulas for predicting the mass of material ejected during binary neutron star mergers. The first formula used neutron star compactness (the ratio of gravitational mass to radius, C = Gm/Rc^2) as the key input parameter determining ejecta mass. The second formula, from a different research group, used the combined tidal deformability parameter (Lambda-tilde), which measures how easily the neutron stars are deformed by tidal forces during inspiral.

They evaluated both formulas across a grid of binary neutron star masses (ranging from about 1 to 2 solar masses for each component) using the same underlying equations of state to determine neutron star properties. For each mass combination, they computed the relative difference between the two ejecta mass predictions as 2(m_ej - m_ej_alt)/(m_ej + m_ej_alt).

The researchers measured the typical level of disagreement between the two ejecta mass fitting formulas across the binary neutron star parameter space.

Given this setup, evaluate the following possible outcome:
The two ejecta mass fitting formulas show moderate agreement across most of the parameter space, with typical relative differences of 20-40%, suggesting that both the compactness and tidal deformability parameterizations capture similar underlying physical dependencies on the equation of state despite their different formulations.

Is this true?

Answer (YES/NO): NO